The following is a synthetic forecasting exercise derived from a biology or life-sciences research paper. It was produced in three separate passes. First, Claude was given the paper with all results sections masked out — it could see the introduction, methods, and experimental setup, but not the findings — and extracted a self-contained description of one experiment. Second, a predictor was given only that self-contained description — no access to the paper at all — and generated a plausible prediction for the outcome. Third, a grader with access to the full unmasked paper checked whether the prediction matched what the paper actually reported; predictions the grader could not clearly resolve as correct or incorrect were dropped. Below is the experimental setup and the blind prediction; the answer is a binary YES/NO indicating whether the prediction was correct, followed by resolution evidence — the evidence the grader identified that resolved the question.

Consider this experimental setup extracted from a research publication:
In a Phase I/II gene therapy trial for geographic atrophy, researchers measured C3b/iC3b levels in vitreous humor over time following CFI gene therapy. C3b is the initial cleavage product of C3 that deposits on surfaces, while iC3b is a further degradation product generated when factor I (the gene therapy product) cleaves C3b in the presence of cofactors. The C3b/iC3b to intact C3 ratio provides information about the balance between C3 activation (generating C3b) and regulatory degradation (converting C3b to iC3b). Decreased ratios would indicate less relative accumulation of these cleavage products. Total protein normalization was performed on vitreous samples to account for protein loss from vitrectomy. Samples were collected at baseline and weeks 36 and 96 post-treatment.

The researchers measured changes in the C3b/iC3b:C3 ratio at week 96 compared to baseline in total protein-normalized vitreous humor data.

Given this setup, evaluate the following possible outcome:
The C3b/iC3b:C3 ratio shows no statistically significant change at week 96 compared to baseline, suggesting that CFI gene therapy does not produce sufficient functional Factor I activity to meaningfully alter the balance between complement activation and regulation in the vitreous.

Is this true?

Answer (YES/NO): NO